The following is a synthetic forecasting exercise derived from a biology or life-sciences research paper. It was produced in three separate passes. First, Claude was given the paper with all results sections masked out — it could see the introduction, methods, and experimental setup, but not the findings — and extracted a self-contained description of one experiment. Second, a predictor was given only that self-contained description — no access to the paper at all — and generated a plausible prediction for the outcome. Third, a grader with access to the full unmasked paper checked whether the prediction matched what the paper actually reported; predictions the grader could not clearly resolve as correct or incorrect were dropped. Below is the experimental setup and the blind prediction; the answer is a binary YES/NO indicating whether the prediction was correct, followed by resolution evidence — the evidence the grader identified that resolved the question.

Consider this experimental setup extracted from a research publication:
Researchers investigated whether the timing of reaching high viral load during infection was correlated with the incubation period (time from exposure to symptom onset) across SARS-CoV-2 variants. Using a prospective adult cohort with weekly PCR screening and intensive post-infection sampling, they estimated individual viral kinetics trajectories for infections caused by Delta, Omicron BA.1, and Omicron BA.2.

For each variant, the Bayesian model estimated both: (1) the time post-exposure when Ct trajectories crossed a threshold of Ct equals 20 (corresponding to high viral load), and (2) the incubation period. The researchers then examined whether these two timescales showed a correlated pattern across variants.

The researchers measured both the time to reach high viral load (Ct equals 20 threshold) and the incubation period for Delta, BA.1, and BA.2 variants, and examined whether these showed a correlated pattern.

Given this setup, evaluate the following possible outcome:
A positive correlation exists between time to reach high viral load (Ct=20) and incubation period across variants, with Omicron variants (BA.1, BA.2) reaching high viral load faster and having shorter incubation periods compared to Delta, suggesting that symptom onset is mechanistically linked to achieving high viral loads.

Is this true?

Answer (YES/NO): YES